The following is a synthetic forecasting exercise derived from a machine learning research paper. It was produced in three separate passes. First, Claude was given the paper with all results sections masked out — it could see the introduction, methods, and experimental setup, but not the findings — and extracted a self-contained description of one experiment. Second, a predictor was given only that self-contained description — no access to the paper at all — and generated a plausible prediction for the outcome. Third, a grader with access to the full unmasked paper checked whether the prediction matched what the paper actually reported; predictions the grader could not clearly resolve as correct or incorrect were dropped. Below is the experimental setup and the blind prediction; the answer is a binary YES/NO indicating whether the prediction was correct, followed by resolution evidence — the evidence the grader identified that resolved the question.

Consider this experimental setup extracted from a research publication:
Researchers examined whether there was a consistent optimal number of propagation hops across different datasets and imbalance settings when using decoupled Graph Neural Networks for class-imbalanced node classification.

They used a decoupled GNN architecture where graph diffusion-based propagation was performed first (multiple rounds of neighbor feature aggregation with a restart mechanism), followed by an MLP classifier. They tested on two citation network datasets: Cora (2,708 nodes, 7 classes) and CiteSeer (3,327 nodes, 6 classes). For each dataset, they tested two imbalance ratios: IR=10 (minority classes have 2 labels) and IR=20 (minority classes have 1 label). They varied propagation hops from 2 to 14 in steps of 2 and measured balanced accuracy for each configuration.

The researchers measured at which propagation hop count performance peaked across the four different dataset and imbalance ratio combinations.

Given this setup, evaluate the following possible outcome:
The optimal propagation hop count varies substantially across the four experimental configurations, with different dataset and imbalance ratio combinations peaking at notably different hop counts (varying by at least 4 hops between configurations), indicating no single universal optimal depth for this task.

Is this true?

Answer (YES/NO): NO